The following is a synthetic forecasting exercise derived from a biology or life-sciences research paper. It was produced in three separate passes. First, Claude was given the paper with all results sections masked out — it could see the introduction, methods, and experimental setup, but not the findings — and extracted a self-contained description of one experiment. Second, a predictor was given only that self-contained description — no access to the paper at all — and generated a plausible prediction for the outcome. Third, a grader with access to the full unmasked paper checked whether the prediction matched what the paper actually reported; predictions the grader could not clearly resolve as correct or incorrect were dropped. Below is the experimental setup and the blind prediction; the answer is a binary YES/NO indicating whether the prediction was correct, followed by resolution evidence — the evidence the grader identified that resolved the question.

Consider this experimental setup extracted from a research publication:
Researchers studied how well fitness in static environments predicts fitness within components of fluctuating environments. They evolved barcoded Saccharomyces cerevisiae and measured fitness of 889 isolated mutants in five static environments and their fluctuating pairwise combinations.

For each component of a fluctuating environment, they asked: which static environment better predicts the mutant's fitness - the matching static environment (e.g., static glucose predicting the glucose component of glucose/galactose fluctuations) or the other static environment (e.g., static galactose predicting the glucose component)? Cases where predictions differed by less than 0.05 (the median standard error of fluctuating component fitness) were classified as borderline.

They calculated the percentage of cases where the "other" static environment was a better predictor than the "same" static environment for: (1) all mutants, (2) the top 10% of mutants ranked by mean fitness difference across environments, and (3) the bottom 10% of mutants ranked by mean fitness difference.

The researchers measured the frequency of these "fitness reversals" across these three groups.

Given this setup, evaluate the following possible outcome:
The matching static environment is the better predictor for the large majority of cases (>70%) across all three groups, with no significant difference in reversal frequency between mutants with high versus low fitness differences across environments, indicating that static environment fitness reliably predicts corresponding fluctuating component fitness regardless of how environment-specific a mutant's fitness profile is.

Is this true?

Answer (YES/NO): NO